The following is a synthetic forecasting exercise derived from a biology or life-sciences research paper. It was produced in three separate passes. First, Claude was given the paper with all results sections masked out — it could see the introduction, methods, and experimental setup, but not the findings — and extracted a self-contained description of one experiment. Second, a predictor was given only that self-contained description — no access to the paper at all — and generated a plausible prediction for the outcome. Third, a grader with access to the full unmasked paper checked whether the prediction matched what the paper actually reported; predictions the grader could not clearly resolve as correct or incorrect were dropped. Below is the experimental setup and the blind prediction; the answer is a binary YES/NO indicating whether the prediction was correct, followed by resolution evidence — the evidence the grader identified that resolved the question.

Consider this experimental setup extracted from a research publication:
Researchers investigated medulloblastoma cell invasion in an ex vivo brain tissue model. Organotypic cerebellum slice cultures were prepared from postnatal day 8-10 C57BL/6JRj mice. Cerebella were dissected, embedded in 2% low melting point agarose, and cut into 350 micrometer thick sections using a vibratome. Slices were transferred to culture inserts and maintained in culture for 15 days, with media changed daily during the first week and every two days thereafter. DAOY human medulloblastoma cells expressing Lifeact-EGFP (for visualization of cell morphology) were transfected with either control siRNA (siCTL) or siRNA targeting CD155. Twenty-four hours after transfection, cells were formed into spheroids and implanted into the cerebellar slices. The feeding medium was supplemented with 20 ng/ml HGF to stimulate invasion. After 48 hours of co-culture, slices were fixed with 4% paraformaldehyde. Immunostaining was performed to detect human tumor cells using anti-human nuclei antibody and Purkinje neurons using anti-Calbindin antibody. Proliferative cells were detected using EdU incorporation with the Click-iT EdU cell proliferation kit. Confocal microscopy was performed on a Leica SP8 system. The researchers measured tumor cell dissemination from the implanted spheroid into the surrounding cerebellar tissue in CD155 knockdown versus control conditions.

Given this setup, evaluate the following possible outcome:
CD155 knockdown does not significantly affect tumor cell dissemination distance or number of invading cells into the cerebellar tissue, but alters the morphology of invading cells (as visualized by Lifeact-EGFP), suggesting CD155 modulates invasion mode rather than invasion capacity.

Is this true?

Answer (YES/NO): NO